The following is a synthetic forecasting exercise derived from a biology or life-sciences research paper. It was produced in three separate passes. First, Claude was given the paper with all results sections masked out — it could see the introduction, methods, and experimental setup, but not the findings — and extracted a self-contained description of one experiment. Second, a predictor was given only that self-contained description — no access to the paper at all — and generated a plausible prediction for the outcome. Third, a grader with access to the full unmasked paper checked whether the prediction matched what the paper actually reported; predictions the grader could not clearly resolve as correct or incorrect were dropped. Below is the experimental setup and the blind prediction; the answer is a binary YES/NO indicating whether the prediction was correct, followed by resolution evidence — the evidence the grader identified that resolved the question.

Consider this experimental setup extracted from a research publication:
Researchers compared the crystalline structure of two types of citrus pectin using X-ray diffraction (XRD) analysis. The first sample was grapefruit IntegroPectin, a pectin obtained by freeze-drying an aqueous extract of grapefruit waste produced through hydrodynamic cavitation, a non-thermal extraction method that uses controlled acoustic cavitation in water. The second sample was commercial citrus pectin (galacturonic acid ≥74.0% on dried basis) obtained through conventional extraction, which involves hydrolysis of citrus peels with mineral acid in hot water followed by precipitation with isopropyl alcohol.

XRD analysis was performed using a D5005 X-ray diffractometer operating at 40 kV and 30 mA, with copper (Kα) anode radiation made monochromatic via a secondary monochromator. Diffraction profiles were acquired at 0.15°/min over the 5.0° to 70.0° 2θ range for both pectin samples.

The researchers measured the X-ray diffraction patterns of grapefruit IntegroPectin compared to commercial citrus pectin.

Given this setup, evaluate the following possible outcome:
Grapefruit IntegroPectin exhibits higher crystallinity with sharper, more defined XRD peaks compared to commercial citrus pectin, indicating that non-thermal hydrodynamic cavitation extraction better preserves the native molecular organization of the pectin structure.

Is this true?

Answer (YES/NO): NO